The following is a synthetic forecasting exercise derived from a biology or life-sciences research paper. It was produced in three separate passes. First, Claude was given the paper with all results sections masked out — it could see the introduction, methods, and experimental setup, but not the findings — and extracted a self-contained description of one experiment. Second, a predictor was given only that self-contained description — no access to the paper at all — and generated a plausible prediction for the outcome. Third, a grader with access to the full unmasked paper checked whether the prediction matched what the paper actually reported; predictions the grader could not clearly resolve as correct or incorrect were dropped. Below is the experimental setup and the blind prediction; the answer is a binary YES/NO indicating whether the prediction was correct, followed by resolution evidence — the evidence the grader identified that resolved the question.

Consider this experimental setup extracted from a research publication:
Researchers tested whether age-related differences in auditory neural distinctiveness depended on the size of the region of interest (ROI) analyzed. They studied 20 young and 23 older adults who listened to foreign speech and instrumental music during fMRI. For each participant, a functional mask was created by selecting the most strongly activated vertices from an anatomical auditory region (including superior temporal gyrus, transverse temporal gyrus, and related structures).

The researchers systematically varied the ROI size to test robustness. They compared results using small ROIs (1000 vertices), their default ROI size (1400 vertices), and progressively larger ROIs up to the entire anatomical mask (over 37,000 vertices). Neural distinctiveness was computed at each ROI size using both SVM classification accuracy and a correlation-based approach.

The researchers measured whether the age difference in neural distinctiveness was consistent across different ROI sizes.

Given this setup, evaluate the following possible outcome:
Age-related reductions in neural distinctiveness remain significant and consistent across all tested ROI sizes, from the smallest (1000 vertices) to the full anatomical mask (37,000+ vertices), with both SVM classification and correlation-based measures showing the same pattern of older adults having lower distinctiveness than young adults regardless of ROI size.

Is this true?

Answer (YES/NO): NO